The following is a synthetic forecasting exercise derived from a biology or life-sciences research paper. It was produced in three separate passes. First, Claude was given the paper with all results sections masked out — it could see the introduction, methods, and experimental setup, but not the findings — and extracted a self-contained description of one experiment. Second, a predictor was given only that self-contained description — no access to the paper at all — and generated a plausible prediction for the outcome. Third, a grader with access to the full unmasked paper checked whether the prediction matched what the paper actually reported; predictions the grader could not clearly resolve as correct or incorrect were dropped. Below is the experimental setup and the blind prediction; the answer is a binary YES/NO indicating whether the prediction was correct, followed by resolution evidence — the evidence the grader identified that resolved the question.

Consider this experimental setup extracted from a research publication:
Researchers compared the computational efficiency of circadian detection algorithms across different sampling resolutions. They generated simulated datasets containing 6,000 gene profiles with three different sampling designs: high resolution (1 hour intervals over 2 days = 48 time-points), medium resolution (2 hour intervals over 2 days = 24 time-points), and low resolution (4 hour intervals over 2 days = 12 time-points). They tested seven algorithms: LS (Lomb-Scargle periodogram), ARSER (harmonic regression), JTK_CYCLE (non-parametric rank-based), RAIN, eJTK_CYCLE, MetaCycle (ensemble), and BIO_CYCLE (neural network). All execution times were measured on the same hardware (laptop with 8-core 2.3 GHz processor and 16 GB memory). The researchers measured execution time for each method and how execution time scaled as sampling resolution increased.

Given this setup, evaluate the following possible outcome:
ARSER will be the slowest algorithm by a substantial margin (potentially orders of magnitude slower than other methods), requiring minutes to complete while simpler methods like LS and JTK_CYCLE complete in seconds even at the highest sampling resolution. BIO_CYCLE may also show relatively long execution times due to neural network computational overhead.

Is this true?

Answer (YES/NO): NO